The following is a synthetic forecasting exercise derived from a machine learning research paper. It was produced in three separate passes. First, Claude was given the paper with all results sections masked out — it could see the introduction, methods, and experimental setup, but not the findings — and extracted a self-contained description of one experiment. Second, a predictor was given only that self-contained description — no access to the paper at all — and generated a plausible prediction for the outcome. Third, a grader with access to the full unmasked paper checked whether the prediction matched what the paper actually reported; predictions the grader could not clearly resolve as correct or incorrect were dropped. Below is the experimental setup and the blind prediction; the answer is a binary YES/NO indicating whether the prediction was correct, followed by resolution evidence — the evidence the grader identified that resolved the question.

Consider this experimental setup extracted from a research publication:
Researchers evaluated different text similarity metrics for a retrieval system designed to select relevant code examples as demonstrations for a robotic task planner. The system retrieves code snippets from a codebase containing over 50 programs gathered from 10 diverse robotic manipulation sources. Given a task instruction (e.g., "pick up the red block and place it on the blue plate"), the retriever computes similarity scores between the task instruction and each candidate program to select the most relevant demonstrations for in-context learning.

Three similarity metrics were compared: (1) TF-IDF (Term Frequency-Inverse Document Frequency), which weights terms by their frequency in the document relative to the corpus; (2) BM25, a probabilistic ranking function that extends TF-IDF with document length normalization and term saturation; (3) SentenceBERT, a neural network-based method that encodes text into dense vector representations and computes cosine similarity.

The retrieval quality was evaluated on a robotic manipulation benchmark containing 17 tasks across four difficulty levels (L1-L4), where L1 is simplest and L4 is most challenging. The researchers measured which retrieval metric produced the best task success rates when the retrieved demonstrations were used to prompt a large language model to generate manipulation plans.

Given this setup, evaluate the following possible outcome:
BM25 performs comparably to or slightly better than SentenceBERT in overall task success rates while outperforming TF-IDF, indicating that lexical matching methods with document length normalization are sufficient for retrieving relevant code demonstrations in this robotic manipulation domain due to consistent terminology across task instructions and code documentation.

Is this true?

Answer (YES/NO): NO